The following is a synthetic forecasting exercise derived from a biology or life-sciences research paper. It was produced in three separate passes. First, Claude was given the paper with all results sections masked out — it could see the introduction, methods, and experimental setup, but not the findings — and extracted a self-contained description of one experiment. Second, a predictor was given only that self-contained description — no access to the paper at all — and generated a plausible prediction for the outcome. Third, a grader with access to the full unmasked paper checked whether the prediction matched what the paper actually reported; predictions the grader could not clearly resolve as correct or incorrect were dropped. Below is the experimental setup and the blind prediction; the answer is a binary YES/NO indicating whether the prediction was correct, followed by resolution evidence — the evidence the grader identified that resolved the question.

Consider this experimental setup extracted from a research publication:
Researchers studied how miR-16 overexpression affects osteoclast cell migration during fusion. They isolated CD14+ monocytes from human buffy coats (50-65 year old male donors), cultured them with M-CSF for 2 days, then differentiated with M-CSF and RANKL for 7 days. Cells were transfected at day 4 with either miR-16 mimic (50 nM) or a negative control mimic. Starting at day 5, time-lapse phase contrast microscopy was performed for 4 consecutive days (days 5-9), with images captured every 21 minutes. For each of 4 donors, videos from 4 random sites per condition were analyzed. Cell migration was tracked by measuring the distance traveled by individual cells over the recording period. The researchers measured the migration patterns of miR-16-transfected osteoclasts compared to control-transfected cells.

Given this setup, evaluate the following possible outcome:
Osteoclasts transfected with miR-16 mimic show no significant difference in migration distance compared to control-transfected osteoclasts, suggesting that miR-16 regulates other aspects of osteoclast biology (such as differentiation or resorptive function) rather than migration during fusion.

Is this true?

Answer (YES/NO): NO